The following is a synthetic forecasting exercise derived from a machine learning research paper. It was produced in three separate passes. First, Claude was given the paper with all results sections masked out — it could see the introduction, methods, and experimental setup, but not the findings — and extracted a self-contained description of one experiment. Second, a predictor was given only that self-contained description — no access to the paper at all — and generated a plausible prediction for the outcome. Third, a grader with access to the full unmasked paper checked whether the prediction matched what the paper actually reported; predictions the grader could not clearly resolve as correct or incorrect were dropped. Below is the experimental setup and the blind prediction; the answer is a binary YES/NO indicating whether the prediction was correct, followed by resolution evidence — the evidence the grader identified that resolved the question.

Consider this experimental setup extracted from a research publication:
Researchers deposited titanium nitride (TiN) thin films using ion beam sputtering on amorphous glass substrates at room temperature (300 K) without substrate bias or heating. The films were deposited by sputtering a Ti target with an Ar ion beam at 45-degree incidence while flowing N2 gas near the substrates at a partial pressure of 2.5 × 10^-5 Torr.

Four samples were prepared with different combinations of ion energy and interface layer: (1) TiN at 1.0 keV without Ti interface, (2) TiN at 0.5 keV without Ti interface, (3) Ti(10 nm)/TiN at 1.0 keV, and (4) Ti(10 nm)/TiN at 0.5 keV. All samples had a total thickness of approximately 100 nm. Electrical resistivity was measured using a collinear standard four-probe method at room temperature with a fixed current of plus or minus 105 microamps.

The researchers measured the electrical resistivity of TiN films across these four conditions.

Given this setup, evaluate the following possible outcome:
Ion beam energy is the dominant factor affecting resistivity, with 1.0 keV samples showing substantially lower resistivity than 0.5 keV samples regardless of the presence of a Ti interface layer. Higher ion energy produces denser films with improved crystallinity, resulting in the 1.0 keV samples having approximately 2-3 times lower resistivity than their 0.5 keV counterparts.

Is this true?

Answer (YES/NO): NO